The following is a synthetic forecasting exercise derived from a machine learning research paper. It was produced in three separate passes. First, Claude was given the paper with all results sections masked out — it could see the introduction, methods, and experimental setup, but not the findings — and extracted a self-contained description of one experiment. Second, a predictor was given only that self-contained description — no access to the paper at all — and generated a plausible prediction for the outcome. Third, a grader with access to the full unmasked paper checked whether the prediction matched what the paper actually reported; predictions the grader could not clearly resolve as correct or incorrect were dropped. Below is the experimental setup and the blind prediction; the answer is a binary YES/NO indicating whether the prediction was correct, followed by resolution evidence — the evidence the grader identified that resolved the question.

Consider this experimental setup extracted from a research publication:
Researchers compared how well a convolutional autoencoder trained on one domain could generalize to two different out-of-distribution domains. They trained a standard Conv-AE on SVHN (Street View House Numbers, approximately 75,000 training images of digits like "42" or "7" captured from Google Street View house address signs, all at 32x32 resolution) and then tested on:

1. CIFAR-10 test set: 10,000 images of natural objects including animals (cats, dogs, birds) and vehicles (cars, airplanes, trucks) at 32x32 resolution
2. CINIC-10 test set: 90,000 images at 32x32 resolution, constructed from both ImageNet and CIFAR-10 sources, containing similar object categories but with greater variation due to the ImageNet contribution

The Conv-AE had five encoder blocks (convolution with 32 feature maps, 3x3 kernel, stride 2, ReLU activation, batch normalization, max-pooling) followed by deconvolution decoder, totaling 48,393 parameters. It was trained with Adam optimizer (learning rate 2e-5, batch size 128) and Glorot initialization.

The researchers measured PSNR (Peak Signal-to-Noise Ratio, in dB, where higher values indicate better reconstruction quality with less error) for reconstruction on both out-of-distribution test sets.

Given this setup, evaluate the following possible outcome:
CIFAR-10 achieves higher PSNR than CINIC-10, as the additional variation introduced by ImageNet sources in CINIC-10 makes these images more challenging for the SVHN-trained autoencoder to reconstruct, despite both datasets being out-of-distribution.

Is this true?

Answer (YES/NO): YES